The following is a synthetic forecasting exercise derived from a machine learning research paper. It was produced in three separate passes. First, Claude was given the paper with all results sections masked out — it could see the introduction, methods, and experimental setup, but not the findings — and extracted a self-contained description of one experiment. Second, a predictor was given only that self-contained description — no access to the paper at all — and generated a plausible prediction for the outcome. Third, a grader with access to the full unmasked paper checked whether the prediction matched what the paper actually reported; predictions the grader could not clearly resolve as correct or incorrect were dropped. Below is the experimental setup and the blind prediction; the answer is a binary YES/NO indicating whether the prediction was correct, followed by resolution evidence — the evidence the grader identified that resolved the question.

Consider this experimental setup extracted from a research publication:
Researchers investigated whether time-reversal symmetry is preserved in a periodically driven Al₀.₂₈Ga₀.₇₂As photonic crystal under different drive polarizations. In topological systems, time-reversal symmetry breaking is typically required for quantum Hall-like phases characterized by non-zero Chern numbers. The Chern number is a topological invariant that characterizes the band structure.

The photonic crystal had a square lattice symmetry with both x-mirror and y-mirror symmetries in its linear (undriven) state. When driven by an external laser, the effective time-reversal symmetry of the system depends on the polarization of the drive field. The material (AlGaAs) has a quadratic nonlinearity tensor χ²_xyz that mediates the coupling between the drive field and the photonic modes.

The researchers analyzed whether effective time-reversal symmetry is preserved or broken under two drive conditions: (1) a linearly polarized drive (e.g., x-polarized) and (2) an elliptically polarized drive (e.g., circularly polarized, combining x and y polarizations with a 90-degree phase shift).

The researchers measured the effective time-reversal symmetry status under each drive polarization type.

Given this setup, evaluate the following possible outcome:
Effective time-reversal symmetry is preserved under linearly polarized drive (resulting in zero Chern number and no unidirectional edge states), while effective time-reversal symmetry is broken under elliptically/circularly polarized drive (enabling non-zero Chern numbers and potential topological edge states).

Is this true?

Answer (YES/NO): YES